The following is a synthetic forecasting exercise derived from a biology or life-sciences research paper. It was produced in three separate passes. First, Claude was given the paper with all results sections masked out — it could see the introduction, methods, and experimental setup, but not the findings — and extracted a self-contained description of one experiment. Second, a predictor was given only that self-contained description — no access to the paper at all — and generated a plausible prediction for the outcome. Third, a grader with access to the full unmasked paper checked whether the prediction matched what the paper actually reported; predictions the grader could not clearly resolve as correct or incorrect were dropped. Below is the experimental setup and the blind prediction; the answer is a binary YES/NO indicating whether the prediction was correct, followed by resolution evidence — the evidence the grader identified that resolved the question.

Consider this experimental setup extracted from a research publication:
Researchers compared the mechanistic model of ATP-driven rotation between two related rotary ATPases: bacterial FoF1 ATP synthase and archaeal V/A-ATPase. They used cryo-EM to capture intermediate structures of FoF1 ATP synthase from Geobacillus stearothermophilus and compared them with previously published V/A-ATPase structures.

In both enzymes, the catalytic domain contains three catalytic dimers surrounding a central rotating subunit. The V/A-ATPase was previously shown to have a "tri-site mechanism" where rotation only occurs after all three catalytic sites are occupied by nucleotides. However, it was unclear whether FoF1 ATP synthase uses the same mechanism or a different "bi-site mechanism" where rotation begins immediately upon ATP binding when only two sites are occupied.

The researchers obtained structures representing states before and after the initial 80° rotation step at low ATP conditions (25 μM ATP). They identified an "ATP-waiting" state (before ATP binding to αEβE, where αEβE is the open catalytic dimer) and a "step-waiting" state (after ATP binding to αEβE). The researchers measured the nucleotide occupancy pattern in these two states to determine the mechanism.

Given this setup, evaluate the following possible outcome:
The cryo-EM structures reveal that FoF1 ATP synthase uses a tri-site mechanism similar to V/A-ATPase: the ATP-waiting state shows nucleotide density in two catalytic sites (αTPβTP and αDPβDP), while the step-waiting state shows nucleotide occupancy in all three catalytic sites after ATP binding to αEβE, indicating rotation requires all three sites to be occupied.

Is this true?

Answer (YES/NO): YES